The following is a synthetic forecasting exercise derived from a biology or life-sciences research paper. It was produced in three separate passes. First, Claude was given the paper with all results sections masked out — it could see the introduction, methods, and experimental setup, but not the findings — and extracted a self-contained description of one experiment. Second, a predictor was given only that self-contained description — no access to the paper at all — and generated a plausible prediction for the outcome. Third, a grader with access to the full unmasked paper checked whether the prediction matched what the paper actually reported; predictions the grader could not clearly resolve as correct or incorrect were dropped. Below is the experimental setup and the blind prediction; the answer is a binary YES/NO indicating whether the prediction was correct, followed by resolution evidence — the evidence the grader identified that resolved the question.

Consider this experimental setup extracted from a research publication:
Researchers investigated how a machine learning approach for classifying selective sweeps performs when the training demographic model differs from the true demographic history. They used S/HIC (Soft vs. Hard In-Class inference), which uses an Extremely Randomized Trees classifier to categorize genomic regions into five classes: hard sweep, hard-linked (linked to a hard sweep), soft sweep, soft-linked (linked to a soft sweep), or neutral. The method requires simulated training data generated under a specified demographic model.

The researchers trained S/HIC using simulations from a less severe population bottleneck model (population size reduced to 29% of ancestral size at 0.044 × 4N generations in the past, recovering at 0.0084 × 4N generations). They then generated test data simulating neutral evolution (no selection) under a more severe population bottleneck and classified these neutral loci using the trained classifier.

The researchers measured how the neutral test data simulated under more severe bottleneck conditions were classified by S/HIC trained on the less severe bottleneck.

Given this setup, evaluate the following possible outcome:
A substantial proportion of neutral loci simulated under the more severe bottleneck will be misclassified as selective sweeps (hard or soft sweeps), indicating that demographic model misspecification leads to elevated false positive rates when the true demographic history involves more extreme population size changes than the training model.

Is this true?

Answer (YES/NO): YES